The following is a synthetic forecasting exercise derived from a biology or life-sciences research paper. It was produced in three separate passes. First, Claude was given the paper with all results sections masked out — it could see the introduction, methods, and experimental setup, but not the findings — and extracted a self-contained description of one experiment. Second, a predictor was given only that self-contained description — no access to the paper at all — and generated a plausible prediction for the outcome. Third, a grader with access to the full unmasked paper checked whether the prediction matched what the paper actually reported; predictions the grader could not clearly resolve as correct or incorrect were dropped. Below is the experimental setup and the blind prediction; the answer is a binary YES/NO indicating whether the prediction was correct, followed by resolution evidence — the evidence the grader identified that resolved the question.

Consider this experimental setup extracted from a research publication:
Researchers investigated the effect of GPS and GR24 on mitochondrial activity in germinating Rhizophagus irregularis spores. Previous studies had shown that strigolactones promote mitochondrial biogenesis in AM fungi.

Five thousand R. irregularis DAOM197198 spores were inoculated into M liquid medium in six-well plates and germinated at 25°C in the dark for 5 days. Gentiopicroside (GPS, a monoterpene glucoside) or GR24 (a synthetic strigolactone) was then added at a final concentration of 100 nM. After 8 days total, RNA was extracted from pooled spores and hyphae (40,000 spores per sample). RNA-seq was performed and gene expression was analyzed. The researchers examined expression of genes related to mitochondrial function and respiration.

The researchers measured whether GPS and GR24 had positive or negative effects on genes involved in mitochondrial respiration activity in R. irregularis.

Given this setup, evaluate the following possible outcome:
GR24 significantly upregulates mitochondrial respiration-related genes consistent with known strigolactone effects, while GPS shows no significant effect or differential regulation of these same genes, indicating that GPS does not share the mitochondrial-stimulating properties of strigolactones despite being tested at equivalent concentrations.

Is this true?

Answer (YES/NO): NO